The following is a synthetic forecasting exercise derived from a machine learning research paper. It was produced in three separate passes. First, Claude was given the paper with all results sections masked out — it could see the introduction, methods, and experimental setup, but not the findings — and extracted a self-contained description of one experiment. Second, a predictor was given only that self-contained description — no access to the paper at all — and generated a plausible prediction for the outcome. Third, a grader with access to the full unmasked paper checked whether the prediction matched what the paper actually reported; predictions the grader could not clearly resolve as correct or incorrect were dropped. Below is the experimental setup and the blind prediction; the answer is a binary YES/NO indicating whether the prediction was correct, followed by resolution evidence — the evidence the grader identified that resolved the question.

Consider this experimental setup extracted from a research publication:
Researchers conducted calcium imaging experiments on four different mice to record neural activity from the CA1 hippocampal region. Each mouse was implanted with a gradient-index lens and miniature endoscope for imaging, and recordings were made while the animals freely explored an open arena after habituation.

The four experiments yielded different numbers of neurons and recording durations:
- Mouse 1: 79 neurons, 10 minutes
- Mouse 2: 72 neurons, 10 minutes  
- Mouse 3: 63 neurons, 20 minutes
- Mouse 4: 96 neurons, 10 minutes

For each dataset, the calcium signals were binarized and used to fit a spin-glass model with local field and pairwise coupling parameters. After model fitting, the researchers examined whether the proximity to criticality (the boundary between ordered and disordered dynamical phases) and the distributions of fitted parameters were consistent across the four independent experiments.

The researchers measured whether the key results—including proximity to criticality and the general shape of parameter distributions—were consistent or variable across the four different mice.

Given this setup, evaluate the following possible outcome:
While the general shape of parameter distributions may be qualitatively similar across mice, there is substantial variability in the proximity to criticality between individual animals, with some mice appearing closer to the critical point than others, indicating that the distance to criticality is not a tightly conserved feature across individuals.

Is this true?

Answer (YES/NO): NO